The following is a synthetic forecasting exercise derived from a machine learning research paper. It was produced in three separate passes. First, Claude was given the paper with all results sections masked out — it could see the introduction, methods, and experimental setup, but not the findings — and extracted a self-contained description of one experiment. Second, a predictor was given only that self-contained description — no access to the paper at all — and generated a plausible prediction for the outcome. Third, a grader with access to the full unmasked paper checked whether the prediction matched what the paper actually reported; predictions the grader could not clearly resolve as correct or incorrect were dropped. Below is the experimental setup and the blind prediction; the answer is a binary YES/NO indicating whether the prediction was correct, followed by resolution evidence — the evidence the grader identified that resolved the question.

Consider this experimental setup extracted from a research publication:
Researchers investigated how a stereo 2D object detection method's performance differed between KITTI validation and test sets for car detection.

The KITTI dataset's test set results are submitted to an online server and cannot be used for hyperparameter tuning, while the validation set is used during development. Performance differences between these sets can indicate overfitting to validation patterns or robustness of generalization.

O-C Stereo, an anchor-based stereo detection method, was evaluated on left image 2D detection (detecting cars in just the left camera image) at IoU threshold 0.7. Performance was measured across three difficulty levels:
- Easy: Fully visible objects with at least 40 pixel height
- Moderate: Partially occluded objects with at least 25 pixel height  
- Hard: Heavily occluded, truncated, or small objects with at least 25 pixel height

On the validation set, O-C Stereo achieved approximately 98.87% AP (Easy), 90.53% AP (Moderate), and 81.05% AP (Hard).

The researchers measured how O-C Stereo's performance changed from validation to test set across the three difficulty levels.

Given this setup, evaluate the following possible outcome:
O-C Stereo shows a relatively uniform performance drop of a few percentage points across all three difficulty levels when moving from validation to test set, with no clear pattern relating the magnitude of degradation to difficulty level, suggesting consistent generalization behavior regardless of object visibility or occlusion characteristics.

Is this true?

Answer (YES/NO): NO